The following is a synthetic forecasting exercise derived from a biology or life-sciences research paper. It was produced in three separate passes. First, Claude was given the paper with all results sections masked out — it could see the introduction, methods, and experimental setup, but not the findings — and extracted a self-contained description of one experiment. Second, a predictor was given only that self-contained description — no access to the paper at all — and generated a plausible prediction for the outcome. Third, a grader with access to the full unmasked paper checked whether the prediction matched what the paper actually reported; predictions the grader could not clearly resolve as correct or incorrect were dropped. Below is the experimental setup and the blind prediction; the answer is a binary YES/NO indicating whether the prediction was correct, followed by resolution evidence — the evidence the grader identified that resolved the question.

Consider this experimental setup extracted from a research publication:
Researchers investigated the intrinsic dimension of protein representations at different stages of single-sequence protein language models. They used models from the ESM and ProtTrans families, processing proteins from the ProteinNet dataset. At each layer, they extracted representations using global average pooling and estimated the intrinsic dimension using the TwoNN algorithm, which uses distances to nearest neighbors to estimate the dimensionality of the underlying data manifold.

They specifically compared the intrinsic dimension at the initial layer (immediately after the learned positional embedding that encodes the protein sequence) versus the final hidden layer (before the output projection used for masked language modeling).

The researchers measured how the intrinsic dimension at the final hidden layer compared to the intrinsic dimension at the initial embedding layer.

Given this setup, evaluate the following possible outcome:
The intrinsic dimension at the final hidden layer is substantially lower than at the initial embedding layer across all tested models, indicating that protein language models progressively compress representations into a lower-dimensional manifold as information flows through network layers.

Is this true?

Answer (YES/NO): NO